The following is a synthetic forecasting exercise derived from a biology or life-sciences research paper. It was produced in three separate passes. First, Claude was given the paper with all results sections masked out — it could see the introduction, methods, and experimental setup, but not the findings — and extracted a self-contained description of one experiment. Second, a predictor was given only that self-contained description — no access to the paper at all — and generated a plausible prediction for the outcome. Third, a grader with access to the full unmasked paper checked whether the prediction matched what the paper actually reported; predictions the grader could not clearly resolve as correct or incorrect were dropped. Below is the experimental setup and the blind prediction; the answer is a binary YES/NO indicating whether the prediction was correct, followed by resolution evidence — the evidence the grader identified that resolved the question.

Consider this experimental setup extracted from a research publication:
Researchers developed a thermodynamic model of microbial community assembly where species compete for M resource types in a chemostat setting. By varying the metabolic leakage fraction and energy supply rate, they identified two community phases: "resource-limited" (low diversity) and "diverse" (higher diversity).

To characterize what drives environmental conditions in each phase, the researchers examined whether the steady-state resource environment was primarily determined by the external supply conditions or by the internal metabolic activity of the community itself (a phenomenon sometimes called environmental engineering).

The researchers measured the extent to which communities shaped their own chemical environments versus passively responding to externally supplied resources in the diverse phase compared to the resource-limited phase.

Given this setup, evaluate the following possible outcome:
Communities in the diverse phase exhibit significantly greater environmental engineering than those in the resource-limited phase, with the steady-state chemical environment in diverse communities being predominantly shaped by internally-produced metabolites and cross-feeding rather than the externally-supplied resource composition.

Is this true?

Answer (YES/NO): YES